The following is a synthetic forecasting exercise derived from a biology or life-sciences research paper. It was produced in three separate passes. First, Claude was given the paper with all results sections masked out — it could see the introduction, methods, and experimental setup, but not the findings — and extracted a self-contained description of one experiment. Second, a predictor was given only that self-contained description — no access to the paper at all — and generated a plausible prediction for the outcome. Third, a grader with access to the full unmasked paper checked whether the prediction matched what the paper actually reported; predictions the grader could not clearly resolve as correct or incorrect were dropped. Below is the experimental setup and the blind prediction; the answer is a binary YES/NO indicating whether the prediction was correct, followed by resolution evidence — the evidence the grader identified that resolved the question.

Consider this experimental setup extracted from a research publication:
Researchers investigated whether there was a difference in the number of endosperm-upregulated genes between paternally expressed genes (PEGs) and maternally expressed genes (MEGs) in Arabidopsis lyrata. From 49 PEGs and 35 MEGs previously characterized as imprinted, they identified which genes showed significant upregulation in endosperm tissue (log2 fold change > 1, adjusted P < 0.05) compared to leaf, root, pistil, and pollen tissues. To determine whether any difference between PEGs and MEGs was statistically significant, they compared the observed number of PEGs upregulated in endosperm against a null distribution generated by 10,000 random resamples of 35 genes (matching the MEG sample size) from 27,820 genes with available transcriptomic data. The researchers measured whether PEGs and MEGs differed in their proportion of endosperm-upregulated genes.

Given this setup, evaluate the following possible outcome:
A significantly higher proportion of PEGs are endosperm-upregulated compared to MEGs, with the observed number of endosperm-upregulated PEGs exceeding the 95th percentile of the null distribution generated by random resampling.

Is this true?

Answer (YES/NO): NO